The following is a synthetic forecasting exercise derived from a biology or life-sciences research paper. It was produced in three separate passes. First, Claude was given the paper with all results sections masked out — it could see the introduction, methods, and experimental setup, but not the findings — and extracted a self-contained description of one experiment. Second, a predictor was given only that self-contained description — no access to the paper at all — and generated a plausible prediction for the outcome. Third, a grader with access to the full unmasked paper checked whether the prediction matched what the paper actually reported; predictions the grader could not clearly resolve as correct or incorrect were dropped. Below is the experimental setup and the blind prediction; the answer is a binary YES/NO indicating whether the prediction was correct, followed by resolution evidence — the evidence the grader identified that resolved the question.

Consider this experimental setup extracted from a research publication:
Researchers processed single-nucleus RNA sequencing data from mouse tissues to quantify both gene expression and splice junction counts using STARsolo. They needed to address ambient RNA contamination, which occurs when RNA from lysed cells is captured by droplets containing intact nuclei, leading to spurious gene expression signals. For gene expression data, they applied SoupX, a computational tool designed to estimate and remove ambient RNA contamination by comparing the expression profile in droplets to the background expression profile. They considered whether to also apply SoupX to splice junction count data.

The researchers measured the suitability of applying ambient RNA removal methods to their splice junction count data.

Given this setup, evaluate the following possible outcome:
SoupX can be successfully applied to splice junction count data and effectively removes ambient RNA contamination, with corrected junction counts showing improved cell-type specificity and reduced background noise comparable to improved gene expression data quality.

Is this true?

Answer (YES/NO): NO